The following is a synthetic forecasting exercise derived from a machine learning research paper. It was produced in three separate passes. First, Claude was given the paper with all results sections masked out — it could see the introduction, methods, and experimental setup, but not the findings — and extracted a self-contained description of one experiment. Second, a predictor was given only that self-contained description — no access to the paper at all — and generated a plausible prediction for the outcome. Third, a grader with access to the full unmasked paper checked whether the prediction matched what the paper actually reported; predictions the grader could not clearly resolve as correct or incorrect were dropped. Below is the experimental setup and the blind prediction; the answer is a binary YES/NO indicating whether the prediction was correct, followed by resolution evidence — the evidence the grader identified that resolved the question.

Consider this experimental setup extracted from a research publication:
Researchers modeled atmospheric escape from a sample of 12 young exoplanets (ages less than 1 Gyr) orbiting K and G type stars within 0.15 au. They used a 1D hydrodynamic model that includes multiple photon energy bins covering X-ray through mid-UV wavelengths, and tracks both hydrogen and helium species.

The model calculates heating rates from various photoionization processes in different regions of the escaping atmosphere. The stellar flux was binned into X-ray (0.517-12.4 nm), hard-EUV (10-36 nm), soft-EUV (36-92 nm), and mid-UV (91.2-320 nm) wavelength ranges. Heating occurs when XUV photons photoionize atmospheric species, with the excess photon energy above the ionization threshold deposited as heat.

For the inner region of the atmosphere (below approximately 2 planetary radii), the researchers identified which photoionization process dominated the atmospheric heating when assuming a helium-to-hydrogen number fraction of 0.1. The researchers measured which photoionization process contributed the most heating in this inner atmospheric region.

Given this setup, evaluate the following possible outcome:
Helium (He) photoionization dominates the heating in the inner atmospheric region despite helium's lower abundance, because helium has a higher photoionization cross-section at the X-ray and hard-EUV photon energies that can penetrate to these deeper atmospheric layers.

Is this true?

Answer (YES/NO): NO